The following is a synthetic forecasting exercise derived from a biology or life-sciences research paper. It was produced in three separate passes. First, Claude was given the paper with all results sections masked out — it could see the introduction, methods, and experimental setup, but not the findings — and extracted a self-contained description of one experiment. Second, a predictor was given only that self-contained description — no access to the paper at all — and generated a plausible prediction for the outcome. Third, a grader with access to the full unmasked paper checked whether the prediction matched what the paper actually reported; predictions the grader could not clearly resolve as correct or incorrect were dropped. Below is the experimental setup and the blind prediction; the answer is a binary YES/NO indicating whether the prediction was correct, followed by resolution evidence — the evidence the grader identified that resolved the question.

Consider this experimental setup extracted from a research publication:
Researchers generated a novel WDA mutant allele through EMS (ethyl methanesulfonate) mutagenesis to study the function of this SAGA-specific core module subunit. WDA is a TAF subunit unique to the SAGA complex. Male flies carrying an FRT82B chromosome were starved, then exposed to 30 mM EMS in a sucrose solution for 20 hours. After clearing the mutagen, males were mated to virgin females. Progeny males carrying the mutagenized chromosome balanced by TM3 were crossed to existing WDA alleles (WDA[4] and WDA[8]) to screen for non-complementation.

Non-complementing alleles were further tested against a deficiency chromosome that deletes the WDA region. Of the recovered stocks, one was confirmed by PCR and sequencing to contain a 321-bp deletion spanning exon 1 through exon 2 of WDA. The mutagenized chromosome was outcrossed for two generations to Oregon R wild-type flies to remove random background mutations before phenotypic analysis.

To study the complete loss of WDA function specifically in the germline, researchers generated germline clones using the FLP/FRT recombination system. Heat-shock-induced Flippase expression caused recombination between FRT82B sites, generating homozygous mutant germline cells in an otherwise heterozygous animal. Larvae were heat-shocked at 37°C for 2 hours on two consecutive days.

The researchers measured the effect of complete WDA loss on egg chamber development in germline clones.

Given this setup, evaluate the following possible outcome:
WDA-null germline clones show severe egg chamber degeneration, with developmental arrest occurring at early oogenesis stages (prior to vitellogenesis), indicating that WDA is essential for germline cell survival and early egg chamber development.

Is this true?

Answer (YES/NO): NO